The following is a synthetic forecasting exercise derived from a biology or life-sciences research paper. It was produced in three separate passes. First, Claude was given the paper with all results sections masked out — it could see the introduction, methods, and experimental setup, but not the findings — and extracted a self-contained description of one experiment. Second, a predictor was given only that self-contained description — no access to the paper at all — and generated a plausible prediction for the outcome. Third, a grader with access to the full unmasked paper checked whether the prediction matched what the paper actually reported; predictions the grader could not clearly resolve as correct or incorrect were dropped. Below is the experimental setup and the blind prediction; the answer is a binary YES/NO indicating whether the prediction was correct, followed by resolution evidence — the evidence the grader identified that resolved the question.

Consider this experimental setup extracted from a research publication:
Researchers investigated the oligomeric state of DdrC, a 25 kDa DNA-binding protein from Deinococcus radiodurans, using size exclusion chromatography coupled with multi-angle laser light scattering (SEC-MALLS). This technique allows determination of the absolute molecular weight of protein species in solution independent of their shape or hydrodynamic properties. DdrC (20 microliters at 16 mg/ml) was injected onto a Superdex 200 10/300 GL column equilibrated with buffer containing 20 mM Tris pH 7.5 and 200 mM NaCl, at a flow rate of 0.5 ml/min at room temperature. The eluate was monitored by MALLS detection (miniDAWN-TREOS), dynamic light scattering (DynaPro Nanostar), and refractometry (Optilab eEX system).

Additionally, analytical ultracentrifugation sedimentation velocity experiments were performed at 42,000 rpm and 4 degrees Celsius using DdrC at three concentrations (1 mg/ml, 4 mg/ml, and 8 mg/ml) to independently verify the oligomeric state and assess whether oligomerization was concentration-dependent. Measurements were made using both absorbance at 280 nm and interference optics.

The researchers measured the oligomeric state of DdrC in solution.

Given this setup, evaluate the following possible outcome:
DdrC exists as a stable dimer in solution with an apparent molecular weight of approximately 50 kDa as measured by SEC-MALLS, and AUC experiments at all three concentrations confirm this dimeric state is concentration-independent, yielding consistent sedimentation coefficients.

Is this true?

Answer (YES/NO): YES